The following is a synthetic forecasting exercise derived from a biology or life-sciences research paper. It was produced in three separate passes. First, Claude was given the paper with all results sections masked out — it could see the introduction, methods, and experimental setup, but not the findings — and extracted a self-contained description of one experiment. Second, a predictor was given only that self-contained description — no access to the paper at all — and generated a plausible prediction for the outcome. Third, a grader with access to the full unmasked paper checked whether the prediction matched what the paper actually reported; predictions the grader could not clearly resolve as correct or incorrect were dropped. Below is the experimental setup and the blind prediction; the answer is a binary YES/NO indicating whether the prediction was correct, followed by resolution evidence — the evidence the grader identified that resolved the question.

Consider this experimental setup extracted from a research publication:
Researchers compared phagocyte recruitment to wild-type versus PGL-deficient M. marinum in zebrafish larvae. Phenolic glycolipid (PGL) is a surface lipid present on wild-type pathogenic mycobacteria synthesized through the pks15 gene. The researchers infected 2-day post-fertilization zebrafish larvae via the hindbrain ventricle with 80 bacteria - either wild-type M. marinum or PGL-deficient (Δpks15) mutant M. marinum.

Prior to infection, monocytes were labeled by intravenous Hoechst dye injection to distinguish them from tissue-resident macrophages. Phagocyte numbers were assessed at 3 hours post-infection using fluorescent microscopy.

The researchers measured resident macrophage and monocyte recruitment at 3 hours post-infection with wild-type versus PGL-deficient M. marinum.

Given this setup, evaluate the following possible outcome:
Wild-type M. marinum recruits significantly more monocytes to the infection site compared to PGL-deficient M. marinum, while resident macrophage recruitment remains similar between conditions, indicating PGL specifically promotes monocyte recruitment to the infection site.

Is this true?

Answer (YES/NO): YES